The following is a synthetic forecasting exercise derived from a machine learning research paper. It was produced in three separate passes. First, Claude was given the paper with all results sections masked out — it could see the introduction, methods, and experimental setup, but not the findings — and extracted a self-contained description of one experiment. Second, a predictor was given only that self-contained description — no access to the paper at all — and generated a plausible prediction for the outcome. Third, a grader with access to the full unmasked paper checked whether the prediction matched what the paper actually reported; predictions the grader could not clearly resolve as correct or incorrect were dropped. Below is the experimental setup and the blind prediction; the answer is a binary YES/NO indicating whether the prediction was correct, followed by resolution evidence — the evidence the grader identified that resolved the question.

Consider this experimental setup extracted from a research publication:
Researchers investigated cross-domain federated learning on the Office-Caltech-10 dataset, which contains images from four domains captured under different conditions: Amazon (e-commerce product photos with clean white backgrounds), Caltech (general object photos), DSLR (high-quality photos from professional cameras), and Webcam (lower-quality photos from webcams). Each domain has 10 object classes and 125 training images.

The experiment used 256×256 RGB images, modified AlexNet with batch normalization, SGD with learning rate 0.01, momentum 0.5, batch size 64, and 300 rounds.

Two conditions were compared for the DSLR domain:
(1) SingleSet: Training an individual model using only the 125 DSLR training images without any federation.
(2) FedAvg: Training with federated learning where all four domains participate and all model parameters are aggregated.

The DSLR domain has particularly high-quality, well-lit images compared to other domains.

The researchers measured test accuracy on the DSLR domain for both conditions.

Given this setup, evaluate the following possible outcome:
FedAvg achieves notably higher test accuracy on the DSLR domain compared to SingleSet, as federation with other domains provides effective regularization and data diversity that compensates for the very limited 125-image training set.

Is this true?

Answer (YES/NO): NO